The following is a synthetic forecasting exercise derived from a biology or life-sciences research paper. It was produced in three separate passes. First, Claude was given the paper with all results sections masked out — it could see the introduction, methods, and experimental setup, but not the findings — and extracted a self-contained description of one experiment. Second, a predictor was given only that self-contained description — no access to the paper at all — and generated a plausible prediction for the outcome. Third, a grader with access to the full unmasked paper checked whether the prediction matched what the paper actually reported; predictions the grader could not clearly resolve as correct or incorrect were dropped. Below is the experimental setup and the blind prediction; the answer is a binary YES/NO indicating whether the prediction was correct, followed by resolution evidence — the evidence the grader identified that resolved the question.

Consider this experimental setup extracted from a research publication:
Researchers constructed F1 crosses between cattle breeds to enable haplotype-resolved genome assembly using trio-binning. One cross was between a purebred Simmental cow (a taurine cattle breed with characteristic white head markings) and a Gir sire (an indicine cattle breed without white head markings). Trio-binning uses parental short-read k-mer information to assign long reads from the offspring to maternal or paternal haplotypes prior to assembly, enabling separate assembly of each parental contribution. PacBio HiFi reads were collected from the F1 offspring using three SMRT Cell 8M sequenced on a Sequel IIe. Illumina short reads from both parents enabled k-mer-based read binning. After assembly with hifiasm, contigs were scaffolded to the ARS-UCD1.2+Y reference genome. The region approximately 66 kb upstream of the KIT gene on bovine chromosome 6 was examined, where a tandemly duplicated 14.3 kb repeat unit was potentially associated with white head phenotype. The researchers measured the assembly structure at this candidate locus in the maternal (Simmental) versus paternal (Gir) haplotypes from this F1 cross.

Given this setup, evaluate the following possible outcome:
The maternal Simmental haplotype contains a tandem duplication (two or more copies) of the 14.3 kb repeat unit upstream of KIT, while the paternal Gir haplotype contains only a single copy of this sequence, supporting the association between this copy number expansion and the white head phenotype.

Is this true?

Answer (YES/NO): NO